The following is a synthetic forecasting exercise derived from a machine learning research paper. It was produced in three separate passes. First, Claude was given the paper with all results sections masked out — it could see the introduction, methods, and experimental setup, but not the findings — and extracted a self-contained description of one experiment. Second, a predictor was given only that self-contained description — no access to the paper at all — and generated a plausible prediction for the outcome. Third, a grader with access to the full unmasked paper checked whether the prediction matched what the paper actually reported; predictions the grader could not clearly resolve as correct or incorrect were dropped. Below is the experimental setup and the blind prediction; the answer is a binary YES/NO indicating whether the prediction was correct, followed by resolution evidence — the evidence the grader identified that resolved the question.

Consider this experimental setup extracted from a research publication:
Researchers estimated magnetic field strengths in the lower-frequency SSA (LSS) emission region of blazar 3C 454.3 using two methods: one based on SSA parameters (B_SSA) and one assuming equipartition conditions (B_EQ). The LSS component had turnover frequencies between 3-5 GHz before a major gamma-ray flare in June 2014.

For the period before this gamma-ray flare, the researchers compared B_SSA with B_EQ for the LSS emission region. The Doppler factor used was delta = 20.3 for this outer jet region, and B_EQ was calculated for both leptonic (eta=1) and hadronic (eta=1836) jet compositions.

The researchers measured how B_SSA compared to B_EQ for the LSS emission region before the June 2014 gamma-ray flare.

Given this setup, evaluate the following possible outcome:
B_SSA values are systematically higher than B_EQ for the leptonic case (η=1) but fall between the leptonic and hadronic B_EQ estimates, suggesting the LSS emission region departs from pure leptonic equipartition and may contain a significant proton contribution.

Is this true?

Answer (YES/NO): NO